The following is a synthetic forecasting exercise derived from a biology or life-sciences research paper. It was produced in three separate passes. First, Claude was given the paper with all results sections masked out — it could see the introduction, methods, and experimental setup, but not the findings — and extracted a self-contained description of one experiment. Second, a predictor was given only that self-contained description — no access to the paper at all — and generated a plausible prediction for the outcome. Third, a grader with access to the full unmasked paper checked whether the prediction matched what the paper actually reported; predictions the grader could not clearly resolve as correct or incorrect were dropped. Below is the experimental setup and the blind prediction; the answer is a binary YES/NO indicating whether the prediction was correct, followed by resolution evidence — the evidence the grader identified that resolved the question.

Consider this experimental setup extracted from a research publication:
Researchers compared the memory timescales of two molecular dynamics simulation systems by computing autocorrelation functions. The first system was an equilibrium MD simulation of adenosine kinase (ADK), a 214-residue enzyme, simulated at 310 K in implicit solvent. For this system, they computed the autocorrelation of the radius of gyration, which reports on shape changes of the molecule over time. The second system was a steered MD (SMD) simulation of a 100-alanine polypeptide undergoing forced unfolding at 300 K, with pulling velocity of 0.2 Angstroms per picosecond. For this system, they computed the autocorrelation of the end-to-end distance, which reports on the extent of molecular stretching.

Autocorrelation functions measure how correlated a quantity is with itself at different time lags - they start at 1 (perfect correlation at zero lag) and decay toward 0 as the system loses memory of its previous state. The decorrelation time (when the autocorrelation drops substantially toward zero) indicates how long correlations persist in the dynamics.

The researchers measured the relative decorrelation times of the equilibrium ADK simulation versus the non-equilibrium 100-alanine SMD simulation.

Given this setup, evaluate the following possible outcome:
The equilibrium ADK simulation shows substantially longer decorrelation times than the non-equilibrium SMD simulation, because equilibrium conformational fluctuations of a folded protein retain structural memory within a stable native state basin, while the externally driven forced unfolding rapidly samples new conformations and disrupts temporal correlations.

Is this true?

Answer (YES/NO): NO